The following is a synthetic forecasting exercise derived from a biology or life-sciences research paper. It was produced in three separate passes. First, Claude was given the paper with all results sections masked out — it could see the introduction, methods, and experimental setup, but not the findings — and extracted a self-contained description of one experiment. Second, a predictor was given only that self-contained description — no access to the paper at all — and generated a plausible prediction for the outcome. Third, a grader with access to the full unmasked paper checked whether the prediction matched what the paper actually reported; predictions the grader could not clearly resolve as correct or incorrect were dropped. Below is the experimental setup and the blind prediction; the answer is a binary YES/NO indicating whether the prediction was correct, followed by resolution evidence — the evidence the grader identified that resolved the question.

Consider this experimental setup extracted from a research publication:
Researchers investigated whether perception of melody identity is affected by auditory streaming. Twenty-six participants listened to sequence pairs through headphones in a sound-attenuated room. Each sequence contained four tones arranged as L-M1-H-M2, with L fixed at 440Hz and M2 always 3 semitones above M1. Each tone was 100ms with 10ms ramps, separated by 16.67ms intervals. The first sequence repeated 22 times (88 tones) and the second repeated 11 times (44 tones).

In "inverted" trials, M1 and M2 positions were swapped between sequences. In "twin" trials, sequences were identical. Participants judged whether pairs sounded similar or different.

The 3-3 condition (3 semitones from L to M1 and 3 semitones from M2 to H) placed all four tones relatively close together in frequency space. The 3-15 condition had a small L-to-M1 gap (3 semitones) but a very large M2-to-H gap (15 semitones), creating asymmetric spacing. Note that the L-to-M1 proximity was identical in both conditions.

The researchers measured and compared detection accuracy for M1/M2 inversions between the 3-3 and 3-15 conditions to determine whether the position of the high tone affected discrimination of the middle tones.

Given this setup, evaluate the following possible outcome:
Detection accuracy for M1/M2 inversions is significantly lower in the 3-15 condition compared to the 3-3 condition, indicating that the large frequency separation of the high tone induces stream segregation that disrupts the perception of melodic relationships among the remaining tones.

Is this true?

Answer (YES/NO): NO